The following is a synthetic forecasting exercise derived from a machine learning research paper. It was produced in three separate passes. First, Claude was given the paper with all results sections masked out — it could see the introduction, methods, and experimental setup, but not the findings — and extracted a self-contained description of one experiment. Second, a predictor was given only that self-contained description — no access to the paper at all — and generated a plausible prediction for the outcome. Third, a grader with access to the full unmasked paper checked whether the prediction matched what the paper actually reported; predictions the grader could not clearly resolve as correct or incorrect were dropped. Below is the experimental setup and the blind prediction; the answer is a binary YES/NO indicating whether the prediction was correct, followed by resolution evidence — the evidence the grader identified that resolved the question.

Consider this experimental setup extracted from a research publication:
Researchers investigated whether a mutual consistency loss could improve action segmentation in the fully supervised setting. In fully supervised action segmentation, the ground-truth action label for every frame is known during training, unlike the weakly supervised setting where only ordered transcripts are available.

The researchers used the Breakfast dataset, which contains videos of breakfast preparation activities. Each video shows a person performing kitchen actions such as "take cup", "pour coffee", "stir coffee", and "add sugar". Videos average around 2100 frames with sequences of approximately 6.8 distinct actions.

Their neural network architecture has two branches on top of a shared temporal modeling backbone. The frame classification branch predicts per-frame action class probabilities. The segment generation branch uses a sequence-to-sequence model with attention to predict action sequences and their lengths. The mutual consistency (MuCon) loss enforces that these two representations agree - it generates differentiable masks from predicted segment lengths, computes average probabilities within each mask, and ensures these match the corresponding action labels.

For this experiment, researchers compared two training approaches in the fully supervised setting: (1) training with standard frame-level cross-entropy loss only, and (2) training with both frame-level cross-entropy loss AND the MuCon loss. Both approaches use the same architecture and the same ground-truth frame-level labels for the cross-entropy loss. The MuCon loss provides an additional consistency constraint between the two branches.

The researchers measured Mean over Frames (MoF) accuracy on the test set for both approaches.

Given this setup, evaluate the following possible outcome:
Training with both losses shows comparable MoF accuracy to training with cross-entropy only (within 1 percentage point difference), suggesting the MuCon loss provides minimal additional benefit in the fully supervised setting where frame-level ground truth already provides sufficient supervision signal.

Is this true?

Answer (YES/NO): NO